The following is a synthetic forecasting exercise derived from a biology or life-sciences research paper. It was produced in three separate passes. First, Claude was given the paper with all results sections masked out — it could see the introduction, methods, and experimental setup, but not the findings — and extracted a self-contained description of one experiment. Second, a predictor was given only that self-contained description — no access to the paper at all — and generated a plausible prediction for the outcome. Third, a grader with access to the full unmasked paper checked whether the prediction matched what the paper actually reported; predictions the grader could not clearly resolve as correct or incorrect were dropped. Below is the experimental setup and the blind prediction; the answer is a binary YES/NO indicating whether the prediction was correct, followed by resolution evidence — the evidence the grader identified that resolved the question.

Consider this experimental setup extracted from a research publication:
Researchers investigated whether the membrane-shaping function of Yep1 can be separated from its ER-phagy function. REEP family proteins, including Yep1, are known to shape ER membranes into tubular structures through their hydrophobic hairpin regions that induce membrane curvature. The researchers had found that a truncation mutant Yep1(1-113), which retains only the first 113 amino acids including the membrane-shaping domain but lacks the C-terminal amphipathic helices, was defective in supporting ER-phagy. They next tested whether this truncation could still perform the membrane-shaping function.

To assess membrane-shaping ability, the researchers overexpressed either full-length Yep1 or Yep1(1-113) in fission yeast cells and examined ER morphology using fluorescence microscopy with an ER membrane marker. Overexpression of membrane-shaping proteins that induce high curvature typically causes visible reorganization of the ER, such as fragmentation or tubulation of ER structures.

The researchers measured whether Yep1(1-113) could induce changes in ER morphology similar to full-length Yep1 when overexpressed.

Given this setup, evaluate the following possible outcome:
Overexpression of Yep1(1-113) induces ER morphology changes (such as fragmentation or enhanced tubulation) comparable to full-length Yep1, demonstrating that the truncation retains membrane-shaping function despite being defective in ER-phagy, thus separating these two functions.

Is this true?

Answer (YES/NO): YES